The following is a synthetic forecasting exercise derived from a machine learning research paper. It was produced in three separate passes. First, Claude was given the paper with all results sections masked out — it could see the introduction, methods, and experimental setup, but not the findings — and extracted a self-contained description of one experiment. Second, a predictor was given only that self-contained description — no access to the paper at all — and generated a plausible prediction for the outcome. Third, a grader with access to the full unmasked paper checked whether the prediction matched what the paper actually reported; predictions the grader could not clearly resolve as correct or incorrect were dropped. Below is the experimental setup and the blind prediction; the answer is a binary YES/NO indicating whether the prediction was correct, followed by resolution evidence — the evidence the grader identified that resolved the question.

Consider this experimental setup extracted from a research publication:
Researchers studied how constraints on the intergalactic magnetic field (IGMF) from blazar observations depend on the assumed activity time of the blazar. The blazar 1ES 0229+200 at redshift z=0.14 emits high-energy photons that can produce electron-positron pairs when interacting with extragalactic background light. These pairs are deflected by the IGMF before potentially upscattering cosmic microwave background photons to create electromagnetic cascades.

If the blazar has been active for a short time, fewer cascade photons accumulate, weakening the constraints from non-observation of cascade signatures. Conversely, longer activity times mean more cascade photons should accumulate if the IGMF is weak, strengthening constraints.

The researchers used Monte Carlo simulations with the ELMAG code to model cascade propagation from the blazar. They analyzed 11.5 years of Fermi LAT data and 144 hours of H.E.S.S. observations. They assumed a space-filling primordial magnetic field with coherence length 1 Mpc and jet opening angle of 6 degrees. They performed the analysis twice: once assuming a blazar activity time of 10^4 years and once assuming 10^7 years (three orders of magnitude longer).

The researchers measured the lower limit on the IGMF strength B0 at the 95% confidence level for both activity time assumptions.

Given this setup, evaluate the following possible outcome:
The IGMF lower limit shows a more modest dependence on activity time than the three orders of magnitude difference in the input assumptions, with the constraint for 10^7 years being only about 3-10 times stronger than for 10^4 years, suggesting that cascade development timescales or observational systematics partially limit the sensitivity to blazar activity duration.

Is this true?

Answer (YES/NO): NO